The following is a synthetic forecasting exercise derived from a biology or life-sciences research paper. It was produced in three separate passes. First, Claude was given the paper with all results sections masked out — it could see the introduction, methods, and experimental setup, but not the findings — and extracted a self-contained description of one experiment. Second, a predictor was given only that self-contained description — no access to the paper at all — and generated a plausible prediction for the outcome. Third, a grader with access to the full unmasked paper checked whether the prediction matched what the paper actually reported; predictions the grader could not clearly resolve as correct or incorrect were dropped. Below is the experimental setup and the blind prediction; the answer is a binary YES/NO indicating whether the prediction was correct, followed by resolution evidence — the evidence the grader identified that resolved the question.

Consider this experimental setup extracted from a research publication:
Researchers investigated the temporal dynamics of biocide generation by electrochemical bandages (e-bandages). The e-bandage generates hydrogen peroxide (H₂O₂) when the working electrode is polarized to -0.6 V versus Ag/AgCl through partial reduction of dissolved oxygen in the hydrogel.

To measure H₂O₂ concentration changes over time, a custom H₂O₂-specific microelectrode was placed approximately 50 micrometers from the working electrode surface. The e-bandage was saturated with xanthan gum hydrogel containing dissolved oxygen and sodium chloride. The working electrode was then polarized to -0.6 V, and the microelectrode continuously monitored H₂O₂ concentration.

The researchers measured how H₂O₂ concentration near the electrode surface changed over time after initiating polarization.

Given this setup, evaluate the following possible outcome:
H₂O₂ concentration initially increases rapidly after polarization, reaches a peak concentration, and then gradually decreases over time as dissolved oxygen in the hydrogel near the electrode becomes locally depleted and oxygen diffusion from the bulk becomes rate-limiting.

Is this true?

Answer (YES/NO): NO